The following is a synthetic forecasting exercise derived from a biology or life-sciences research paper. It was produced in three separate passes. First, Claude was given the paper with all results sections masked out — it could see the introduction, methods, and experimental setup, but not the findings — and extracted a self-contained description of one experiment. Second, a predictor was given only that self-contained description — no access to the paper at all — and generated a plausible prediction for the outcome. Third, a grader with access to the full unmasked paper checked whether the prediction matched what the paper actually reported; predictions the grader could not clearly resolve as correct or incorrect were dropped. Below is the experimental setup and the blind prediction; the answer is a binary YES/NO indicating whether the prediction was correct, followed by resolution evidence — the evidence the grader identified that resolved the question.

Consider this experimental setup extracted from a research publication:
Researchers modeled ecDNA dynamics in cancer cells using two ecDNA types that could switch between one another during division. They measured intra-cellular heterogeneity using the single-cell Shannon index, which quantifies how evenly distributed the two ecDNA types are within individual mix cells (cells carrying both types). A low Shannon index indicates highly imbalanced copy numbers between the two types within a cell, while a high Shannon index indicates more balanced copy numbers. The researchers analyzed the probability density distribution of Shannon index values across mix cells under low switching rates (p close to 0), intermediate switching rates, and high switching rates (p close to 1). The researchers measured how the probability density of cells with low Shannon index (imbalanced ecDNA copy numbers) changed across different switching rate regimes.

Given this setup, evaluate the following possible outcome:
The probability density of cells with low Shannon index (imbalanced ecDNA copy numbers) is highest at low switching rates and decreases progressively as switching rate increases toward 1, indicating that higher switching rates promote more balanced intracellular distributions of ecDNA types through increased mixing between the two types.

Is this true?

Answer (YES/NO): NO